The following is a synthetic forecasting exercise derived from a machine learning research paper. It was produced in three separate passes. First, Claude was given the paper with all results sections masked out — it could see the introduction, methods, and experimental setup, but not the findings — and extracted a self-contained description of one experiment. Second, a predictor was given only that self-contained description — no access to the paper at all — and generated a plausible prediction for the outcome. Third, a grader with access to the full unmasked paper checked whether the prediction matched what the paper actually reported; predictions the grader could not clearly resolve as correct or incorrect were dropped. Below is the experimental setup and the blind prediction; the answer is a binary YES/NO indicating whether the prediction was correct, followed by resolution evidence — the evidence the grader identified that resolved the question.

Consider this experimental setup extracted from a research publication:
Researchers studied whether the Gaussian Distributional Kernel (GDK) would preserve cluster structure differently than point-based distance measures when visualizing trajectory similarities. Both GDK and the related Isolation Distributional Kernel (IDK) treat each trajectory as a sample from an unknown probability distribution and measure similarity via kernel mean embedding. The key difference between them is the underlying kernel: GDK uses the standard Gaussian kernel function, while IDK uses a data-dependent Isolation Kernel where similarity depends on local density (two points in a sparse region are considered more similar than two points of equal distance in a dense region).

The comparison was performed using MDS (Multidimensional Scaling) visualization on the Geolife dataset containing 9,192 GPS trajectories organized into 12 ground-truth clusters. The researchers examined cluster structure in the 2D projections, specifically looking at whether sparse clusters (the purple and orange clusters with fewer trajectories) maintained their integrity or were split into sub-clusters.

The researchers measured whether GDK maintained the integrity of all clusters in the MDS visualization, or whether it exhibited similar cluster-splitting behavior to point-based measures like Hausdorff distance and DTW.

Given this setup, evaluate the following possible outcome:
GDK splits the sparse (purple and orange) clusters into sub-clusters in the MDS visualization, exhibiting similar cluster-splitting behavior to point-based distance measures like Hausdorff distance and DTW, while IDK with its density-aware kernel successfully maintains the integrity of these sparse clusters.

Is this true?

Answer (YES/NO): YES